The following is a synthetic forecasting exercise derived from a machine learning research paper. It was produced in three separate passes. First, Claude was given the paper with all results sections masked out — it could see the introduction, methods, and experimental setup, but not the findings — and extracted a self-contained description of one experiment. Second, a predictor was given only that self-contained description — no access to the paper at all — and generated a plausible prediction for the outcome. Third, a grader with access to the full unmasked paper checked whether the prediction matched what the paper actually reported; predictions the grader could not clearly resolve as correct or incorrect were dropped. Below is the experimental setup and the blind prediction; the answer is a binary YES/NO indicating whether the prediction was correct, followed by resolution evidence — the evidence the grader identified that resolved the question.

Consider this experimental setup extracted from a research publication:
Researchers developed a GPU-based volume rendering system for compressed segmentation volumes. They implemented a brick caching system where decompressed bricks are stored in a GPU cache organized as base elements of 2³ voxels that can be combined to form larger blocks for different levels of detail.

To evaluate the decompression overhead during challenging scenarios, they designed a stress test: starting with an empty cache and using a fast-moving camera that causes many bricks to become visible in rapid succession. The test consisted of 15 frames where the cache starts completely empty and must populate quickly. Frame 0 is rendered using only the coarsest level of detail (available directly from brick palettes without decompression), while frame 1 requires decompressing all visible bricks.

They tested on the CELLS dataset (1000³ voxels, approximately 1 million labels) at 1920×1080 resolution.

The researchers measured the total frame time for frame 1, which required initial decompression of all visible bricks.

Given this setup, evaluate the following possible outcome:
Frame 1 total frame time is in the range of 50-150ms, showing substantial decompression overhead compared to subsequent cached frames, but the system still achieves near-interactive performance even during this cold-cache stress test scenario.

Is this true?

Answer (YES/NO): NO